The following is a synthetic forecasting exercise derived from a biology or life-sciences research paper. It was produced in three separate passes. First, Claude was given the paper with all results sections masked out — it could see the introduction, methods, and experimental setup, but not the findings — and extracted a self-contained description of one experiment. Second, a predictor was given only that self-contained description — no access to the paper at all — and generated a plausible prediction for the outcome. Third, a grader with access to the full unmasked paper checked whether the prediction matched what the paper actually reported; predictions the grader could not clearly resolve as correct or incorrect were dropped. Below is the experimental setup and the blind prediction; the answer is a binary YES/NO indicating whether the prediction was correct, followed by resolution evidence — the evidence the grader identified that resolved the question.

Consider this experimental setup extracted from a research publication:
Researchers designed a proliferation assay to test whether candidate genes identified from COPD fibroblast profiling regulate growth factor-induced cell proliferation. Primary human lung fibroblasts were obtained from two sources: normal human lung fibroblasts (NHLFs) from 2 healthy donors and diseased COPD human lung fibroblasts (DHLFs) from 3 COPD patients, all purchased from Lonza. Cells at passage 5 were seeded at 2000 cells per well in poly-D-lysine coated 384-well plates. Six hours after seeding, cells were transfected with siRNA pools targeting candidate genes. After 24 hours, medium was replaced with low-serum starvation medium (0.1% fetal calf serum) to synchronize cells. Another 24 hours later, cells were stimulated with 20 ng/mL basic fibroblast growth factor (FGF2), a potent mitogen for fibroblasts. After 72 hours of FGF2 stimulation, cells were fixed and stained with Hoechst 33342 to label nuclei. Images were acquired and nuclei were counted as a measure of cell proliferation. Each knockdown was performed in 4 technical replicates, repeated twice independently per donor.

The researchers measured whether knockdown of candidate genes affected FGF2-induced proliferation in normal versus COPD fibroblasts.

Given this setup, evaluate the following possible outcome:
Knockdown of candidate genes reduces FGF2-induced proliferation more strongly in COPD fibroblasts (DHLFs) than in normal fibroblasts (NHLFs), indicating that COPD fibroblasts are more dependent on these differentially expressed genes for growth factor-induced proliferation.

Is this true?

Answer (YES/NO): NO